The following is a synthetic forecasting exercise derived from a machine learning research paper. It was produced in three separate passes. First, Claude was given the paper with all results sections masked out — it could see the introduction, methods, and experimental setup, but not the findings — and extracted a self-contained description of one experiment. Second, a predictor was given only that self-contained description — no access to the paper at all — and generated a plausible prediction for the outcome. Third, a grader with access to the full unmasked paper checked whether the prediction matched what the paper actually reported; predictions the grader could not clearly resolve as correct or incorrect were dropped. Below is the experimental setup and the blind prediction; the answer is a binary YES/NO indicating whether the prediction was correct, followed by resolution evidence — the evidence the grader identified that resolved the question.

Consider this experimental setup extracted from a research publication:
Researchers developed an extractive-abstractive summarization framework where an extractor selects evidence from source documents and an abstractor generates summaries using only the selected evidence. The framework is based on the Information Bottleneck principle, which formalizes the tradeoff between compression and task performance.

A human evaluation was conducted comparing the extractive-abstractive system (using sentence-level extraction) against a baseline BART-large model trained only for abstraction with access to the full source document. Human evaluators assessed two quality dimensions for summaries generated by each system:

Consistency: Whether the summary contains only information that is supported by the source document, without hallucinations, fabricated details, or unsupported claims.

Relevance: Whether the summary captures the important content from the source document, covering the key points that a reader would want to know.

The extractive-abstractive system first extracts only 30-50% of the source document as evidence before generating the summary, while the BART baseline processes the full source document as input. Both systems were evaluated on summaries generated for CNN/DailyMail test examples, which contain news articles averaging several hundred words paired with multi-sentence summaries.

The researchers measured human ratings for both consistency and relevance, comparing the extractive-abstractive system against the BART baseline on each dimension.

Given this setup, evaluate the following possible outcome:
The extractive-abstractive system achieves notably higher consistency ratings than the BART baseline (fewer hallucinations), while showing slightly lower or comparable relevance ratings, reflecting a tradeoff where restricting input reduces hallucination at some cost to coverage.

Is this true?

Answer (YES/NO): NO